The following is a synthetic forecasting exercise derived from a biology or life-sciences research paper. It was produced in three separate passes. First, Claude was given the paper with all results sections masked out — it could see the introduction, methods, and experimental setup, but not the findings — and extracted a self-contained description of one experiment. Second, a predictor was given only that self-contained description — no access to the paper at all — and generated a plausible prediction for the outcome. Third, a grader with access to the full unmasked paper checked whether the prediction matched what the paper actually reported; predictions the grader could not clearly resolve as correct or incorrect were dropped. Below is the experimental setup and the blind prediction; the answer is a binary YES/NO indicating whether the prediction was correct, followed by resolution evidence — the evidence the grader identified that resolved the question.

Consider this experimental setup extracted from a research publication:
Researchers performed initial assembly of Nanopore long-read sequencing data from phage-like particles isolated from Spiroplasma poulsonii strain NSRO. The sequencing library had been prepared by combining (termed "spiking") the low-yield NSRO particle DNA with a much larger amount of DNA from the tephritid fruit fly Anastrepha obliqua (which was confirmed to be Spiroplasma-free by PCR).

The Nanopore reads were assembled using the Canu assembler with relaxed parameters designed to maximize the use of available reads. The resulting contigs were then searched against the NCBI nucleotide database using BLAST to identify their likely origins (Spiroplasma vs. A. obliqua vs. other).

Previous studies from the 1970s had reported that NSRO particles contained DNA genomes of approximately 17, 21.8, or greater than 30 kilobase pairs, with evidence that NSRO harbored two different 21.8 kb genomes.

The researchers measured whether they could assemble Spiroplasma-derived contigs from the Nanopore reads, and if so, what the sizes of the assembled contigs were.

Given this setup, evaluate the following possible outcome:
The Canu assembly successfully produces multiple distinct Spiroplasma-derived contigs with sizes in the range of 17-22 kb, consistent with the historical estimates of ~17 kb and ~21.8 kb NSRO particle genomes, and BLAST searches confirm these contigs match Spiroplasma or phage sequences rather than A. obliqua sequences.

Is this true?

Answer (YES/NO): NO